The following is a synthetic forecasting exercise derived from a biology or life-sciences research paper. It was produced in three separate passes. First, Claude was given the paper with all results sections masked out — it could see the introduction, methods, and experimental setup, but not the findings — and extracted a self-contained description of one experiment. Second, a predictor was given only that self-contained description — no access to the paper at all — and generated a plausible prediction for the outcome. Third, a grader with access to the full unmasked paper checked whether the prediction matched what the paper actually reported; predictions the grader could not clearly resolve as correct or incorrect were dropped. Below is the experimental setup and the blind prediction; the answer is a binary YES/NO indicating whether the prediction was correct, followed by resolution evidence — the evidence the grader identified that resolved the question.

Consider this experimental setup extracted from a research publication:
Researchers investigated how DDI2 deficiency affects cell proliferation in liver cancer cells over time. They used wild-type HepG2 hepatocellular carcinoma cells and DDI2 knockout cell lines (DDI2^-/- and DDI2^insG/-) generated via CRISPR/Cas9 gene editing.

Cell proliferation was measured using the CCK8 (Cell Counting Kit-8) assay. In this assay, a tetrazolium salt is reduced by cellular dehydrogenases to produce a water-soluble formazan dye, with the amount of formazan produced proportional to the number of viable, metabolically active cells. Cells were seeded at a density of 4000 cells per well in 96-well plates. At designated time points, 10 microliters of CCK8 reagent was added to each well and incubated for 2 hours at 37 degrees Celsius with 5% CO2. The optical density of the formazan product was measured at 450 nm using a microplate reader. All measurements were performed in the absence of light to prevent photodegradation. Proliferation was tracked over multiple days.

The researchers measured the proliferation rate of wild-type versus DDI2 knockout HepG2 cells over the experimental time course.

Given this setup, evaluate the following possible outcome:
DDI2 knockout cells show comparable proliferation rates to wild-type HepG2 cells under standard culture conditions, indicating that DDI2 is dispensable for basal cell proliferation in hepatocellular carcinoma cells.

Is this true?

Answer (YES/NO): NO